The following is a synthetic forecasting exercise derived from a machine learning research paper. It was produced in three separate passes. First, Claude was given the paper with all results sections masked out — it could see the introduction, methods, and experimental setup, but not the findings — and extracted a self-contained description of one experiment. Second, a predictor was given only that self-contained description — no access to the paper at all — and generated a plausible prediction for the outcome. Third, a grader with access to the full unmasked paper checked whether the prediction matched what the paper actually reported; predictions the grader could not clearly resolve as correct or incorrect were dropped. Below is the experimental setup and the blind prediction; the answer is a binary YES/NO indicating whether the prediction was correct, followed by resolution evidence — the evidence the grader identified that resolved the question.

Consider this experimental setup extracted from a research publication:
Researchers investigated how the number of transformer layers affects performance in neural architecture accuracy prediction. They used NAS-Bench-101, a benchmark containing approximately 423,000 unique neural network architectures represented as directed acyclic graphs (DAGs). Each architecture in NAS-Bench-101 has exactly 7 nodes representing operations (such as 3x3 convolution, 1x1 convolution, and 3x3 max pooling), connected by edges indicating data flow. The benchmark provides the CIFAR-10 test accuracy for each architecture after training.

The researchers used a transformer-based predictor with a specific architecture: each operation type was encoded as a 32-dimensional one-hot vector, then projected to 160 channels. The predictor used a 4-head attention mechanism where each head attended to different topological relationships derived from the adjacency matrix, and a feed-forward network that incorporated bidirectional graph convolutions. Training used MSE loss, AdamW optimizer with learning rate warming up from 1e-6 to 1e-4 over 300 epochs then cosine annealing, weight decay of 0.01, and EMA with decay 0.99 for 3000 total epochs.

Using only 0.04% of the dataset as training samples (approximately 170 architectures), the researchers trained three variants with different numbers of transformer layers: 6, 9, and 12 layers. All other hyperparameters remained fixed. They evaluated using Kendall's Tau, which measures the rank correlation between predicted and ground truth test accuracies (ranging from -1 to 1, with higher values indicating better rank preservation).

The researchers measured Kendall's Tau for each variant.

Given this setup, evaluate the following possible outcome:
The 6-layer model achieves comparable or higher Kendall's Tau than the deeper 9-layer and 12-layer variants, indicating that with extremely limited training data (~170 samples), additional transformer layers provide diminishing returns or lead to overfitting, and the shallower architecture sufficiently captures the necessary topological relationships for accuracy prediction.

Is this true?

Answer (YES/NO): NO